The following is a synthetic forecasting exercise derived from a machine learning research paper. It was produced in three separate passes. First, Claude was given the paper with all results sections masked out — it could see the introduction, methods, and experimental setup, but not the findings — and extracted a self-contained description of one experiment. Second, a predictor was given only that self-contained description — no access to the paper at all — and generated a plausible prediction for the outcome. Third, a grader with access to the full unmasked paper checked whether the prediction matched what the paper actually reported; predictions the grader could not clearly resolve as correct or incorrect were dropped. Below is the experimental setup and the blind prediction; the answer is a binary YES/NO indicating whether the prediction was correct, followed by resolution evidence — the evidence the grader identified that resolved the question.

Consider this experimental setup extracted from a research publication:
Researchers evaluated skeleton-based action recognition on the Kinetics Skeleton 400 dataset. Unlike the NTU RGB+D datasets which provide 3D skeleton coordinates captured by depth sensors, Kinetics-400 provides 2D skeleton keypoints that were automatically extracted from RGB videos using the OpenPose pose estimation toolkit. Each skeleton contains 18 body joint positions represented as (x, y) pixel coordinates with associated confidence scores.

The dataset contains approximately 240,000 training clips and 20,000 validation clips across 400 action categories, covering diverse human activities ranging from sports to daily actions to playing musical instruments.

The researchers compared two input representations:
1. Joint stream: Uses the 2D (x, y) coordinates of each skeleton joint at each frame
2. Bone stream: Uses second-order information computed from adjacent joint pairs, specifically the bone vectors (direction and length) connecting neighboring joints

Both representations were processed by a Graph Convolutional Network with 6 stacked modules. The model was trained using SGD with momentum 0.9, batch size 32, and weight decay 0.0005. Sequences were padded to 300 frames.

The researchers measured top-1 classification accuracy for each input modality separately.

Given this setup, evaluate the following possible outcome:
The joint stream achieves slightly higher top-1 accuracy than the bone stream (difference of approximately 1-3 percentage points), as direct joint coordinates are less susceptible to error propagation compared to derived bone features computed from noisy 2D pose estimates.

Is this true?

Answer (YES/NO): NO